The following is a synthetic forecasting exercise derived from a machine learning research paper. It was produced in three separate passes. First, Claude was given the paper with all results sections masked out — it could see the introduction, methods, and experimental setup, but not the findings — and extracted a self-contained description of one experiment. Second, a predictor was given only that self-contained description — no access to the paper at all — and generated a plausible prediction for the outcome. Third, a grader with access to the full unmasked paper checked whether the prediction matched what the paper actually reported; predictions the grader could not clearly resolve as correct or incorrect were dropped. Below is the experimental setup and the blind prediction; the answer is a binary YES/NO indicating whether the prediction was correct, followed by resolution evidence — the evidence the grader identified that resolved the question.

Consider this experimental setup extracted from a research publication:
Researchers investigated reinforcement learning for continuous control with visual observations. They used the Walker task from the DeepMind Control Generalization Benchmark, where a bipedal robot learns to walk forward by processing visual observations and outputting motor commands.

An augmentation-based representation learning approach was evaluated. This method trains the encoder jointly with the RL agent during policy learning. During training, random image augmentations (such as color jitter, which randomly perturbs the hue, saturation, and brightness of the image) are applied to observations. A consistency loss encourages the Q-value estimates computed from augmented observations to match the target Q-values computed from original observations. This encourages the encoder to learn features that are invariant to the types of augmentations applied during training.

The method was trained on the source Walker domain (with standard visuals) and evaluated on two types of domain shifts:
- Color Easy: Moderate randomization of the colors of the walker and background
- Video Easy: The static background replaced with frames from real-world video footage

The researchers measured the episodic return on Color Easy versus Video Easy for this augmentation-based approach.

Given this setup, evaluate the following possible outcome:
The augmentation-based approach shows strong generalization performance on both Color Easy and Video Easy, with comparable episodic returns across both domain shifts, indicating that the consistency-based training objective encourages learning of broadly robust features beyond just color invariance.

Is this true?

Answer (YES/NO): NO